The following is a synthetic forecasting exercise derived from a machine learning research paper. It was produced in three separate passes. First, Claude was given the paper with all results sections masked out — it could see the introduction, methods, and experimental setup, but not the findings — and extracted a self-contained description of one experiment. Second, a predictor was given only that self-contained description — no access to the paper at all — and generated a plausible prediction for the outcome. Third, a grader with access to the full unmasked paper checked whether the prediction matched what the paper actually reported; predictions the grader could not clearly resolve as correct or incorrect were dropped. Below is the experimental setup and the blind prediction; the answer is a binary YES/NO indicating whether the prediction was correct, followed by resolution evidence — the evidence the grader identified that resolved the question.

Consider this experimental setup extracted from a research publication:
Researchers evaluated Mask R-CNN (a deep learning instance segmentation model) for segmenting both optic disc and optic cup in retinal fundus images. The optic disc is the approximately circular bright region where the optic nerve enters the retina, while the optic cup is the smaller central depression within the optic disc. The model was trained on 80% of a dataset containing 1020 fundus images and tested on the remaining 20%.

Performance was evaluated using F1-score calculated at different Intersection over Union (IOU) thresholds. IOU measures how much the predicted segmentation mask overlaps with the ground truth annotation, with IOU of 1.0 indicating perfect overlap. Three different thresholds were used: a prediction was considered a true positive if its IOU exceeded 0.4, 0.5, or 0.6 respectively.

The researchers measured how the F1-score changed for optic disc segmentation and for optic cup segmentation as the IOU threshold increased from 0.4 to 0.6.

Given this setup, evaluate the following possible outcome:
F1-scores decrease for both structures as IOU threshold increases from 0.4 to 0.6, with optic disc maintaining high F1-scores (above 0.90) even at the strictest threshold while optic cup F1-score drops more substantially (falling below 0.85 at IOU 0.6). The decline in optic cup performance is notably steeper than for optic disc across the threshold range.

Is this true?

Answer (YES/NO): NO